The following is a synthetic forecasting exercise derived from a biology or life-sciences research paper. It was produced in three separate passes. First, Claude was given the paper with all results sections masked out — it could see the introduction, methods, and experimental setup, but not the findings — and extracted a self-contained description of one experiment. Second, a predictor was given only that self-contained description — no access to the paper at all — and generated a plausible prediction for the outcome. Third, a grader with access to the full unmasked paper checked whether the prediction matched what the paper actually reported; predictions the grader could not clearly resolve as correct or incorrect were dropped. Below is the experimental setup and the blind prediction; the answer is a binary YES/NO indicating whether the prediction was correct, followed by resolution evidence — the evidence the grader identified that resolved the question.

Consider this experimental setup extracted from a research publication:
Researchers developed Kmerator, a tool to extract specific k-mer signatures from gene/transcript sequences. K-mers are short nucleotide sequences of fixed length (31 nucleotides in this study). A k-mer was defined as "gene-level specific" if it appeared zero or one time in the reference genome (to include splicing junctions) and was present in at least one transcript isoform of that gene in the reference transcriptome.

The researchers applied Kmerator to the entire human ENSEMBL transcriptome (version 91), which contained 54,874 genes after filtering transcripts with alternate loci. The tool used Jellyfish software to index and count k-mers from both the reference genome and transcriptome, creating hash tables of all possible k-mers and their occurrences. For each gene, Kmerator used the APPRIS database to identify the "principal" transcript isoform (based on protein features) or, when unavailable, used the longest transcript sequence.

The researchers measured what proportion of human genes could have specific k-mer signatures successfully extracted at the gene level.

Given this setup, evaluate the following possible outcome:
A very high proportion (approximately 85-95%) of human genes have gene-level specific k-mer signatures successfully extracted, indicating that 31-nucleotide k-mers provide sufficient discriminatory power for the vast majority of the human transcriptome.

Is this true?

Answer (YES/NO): NO